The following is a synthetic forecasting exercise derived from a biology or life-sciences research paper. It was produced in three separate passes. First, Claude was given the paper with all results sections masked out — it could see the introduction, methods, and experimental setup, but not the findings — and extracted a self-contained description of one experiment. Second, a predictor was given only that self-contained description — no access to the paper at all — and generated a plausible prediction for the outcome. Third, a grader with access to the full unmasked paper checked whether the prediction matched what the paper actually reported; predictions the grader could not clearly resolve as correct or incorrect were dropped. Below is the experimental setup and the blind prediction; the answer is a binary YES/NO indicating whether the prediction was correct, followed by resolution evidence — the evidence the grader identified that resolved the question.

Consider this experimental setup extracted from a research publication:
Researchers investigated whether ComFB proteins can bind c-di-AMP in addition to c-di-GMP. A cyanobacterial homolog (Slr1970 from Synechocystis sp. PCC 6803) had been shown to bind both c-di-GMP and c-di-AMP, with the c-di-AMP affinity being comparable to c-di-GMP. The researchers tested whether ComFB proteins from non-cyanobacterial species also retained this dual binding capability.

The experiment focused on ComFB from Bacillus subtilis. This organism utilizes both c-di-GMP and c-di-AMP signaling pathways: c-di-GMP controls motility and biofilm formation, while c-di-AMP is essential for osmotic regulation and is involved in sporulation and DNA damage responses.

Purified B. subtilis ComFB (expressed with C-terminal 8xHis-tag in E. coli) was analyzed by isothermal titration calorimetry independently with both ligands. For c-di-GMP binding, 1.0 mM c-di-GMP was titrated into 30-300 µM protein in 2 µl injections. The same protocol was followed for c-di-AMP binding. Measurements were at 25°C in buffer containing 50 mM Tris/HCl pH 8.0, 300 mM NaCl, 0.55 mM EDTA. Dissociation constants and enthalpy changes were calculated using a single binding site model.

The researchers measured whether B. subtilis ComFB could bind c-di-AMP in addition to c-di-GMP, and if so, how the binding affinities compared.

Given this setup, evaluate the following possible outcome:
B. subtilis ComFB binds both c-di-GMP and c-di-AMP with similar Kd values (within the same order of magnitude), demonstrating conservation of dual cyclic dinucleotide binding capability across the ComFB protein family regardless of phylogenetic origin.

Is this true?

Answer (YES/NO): NO